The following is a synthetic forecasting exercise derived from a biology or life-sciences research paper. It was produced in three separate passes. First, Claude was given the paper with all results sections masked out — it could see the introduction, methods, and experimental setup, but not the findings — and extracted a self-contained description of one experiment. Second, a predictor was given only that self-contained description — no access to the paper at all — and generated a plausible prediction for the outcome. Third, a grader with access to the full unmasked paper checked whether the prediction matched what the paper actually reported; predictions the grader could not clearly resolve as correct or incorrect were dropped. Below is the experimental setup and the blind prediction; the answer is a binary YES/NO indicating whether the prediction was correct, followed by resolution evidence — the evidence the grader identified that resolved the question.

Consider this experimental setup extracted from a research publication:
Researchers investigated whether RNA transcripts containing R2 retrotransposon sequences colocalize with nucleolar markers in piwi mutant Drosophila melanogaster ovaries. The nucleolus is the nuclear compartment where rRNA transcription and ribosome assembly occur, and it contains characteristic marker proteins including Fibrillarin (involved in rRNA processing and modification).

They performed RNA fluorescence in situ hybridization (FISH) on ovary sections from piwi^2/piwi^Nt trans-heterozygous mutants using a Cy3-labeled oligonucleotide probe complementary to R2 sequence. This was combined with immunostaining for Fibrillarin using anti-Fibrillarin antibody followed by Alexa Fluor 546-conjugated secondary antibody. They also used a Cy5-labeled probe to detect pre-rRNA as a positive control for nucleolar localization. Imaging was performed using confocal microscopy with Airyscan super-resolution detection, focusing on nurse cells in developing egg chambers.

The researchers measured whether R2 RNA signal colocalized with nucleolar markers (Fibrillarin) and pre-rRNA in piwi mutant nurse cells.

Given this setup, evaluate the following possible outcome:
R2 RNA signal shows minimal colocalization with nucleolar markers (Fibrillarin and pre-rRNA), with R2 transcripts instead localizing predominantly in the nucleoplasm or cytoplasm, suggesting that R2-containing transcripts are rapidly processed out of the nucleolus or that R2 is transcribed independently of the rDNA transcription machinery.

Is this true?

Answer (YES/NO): NO